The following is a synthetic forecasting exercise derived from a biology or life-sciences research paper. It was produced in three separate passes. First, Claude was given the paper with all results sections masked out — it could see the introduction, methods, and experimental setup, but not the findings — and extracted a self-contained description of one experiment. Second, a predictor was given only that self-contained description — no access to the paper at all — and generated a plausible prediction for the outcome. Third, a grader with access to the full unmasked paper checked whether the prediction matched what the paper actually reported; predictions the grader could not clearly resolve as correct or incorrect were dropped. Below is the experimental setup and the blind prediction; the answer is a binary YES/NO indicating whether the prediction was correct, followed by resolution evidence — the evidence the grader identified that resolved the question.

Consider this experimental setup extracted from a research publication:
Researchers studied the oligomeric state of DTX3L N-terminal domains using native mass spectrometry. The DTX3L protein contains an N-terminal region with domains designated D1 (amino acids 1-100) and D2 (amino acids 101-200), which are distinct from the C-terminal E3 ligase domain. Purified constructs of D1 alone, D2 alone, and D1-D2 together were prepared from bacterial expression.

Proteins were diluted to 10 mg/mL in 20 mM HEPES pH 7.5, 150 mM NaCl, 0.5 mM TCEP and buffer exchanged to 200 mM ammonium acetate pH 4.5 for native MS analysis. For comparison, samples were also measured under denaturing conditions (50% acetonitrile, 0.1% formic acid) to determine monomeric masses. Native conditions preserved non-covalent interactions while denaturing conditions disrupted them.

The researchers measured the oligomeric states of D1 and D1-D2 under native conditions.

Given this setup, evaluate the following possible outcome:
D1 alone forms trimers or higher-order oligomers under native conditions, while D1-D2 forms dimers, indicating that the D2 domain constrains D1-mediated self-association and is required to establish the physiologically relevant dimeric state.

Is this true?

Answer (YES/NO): NO